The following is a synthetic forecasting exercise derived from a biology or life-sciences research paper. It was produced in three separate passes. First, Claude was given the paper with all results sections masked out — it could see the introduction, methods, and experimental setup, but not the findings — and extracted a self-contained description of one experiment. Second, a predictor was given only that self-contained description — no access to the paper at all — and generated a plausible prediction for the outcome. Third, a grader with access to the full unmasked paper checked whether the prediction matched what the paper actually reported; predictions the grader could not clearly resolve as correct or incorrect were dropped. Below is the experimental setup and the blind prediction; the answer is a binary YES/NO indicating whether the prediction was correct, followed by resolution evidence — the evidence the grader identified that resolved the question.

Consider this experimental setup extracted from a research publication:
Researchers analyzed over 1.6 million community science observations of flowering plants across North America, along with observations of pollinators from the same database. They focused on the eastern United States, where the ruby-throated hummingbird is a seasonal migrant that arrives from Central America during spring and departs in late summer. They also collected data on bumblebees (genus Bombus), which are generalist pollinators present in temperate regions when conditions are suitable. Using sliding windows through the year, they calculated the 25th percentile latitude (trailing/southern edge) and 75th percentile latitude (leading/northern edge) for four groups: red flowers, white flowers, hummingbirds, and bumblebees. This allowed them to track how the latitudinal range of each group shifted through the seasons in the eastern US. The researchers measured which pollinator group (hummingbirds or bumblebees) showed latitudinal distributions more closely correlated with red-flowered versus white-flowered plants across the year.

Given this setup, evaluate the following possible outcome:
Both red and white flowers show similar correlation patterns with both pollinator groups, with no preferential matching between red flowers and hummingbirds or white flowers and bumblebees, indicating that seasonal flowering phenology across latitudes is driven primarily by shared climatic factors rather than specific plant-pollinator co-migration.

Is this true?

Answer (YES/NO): NO